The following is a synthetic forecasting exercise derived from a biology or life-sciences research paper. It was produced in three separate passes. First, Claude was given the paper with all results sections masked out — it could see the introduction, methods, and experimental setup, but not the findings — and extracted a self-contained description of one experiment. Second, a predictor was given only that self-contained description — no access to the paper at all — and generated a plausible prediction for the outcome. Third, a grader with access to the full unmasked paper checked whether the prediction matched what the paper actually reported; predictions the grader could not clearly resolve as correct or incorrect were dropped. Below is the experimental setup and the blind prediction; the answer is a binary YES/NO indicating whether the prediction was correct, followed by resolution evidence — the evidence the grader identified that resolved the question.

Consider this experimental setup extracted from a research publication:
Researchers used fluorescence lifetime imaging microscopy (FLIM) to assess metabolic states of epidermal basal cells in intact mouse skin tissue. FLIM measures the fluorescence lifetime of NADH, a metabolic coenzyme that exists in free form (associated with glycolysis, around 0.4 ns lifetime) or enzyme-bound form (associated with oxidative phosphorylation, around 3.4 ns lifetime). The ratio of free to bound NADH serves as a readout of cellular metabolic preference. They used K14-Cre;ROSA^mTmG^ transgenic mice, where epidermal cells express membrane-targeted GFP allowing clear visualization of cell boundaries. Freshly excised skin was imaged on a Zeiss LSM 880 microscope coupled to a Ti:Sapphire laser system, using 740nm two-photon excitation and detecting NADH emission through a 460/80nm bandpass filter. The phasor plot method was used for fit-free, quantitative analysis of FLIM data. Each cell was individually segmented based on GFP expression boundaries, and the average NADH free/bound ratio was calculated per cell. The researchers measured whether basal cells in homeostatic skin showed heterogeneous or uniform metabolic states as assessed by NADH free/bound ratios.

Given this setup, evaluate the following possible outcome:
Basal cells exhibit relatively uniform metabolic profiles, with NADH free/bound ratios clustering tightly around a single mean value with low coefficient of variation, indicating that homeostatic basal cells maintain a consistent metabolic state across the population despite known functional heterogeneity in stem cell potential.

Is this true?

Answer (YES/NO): NO